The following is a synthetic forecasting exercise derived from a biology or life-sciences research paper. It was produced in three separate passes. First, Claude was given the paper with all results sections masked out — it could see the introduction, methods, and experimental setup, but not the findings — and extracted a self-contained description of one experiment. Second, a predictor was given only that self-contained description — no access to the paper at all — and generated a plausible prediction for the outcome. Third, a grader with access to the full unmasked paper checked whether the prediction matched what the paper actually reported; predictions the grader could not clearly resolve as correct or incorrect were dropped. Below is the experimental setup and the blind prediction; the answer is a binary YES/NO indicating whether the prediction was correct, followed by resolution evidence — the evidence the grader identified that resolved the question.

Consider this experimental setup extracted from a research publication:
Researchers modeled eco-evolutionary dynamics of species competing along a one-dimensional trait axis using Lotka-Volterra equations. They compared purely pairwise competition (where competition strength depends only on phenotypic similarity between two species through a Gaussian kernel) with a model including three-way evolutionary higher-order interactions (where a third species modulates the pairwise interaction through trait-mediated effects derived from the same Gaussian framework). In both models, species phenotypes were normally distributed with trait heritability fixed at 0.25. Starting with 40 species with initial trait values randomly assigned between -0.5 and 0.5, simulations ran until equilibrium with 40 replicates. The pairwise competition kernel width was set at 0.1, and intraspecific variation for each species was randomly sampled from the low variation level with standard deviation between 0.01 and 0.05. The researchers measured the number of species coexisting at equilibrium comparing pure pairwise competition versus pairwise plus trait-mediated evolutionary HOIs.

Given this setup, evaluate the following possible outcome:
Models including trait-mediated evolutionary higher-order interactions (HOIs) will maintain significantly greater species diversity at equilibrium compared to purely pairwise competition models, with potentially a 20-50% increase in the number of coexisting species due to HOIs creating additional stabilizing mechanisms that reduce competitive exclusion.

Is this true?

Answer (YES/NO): NO